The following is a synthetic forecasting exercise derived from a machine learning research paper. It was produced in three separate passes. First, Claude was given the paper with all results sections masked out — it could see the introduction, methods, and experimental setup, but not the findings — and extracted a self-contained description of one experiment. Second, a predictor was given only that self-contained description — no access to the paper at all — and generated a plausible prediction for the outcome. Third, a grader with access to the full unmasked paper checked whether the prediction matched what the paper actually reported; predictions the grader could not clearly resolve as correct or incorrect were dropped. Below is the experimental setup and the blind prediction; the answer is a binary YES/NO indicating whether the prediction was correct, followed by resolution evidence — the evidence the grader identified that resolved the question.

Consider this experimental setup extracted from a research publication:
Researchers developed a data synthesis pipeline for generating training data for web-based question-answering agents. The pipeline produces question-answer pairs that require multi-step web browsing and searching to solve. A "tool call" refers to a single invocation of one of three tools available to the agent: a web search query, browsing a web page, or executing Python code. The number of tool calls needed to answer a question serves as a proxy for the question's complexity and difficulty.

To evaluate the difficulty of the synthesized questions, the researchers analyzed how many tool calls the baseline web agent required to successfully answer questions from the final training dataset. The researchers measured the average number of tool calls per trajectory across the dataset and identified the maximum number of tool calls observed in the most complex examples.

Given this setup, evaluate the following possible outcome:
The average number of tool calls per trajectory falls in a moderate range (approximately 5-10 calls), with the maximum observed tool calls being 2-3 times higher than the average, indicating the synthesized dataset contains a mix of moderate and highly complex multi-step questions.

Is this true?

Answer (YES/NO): NO